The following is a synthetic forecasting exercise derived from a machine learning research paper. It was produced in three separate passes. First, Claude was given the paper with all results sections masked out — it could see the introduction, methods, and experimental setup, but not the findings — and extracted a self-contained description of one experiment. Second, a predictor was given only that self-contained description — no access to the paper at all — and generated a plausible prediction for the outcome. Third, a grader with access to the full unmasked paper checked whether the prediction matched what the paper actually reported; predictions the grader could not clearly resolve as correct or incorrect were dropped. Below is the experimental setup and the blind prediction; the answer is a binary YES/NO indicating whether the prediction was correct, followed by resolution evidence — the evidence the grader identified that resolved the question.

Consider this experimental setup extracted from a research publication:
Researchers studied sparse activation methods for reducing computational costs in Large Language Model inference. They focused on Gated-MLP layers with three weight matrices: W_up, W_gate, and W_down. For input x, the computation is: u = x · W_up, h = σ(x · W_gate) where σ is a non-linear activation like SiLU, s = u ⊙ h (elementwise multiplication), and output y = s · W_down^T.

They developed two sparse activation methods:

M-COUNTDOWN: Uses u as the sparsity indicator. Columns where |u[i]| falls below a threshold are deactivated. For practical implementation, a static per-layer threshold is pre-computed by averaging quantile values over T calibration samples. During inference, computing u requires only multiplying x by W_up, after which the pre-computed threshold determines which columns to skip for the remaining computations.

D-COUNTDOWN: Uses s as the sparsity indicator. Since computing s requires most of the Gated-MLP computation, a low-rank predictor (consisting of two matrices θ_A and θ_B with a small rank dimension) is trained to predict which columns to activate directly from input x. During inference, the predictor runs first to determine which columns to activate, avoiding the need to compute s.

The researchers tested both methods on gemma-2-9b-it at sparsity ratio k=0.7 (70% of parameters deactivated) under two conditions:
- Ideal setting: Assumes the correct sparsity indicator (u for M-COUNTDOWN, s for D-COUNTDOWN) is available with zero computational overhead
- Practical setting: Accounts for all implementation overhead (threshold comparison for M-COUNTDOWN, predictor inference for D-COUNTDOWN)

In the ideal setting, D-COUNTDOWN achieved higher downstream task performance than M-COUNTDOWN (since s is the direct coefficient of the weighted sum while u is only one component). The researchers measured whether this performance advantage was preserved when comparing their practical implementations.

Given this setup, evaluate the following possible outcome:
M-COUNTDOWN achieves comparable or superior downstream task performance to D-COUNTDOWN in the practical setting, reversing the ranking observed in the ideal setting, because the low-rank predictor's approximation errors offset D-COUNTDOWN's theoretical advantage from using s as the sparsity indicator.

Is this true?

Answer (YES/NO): YES